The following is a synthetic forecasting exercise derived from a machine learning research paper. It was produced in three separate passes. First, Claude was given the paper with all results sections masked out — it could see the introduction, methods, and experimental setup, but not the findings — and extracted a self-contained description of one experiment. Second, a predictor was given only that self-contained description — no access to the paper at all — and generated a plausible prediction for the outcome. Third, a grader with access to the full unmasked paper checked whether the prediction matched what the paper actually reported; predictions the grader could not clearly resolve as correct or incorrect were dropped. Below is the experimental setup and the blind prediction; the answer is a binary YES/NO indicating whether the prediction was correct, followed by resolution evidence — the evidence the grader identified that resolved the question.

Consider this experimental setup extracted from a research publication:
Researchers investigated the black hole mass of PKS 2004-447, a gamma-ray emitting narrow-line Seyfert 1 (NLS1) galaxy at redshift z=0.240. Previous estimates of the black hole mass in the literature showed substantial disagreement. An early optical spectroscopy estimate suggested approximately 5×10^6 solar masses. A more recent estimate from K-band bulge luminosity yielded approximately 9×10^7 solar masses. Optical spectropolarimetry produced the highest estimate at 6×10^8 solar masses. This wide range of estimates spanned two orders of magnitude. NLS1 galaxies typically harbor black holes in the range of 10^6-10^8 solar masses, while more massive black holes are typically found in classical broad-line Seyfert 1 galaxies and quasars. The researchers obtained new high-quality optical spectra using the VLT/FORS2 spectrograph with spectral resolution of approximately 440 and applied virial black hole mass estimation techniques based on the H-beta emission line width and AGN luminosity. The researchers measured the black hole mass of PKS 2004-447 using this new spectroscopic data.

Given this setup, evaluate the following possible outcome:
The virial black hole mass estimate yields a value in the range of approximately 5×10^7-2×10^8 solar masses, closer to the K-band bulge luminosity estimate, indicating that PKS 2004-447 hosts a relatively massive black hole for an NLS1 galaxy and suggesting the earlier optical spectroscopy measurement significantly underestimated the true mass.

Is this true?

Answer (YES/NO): NO